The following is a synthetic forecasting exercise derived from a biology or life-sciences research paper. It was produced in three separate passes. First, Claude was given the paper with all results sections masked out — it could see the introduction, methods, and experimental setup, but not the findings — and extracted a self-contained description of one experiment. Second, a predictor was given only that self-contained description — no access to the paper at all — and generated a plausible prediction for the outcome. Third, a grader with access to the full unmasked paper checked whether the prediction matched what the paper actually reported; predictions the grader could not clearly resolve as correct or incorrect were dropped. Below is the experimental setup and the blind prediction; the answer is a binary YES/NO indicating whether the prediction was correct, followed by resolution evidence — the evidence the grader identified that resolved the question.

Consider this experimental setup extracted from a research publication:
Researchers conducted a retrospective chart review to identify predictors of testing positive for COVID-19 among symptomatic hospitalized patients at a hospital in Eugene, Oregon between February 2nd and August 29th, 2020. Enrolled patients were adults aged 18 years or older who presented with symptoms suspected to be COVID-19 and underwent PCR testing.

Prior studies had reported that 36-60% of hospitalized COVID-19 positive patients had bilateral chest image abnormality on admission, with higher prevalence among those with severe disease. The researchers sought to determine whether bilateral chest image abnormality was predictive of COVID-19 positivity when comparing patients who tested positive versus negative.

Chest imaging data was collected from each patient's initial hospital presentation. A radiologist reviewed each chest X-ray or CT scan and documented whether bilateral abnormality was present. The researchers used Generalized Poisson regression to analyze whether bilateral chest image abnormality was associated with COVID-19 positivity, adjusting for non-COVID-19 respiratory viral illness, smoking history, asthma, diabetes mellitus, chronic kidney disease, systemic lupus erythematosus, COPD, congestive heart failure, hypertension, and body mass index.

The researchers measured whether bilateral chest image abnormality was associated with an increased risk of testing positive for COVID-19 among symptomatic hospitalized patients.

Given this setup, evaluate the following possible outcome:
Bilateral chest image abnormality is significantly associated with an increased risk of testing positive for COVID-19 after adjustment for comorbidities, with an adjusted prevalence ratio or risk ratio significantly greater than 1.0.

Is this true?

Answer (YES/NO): NO